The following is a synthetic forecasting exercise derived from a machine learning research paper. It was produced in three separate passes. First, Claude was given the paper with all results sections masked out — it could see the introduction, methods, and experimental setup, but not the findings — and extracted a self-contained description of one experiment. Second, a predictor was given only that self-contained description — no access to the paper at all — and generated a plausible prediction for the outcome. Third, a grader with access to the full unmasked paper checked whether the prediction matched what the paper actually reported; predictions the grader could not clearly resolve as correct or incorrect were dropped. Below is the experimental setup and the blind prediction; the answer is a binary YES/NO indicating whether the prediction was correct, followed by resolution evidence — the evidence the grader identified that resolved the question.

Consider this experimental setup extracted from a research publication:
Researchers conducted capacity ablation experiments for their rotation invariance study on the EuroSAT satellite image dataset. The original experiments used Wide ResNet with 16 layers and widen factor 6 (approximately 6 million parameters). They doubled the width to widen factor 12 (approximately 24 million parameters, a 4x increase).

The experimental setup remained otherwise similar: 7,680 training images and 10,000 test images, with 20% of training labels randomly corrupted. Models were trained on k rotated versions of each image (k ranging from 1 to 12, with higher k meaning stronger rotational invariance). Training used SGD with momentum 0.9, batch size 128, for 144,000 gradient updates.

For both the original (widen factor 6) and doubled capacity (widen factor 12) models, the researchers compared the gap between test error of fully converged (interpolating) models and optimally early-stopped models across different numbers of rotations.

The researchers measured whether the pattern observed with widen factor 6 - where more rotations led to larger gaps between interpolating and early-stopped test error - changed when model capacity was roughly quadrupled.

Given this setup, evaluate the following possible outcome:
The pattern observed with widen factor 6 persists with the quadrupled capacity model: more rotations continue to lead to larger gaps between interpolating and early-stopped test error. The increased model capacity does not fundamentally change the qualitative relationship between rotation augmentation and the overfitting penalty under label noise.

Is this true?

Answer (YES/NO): YES